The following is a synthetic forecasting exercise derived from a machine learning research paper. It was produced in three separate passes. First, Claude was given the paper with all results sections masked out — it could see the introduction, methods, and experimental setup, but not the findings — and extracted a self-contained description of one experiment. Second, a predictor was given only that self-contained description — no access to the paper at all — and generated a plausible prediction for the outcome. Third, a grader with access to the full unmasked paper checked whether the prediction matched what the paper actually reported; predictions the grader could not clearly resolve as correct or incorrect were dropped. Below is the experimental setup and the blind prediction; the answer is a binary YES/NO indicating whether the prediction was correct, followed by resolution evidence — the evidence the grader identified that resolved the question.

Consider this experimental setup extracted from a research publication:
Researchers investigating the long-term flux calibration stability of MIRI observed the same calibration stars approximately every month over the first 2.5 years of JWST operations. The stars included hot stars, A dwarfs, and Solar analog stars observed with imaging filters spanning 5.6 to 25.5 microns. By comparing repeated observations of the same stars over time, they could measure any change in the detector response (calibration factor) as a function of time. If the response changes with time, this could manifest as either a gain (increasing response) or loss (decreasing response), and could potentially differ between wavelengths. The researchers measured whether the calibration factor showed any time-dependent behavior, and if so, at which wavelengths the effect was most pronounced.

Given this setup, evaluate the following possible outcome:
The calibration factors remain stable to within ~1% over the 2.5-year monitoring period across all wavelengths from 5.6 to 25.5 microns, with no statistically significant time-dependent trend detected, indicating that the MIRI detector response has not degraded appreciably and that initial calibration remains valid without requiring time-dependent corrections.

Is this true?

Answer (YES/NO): NO